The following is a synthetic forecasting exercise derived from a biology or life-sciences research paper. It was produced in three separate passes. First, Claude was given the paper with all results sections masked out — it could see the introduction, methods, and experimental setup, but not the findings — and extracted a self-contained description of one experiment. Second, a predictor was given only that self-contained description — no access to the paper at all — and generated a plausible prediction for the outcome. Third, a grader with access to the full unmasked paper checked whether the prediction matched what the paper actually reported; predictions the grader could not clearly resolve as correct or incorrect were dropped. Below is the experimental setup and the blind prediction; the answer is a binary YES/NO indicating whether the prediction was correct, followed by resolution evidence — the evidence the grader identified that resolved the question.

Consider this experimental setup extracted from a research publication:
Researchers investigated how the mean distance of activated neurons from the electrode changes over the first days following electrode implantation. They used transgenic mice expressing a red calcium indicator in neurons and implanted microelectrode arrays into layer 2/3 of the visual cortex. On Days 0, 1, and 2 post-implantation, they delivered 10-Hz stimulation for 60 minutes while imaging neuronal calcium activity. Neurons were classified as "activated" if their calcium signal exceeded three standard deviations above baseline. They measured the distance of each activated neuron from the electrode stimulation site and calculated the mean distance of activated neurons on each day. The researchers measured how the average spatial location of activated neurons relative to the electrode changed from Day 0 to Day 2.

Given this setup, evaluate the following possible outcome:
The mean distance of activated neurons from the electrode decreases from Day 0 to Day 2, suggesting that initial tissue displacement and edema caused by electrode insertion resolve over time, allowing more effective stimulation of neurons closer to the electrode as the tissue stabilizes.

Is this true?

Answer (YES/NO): YES